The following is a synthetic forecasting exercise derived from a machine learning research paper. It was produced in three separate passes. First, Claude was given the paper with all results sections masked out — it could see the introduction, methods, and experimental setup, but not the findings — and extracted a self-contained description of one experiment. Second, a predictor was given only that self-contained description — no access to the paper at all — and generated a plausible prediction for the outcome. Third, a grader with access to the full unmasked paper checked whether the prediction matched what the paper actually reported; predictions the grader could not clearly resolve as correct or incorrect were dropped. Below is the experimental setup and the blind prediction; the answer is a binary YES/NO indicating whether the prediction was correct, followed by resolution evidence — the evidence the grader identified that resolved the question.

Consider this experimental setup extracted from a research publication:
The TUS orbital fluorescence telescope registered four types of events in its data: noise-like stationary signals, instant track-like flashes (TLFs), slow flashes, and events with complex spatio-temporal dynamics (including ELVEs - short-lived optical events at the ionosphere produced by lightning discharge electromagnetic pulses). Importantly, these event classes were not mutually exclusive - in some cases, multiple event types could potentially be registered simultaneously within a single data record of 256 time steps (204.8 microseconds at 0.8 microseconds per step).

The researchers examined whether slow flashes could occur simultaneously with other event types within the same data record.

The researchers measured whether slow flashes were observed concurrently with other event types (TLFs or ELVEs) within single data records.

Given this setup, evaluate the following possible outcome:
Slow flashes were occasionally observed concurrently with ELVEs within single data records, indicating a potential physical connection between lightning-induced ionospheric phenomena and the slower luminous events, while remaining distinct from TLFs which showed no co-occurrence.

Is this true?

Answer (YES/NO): NO